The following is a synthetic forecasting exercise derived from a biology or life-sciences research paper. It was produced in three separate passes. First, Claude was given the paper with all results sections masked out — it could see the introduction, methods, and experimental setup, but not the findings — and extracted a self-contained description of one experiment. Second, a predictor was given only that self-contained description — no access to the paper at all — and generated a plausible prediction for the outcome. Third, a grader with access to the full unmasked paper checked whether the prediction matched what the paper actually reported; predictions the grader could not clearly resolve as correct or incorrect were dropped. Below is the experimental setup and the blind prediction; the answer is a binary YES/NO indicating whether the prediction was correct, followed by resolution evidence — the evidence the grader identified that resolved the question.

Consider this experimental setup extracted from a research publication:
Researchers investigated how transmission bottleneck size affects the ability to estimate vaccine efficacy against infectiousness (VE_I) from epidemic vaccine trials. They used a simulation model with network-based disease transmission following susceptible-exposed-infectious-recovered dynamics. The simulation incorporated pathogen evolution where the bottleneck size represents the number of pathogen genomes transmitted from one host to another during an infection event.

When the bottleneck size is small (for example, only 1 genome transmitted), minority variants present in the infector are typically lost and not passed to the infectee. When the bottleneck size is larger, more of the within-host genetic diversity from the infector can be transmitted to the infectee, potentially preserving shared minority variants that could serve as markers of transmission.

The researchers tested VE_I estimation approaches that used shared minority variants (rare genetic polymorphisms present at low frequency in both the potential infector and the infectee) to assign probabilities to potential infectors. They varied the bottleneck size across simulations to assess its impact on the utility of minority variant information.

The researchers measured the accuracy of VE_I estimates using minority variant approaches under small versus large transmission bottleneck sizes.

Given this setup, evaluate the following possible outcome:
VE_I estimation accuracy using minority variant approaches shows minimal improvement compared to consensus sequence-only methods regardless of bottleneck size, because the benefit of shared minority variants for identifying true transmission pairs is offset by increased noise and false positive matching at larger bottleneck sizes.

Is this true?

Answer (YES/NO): NO